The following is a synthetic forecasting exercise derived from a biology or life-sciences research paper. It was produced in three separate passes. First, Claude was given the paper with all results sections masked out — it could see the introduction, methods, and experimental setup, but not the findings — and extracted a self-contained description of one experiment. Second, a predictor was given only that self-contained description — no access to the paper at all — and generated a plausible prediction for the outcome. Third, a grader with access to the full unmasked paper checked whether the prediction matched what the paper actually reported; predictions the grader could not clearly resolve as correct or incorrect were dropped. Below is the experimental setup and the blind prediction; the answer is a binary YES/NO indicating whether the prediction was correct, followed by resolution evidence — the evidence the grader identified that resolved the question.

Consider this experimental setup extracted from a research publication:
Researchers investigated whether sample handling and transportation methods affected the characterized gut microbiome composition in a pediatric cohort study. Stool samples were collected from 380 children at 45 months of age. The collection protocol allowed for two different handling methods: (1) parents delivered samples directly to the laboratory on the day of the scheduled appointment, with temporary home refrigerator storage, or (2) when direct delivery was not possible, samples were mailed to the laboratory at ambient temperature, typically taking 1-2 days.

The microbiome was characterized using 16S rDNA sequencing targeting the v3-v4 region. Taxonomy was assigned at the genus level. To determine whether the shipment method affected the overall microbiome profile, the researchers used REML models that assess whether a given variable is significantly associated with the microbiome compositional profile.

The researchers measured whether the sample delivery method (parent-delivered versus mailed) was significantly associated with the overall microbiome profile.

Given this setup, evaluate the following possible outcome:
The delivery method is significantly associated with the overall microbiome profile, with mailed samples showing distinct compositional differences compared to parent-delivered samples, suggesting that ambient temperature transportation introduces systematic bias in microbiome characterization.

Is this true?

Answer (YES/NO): YES